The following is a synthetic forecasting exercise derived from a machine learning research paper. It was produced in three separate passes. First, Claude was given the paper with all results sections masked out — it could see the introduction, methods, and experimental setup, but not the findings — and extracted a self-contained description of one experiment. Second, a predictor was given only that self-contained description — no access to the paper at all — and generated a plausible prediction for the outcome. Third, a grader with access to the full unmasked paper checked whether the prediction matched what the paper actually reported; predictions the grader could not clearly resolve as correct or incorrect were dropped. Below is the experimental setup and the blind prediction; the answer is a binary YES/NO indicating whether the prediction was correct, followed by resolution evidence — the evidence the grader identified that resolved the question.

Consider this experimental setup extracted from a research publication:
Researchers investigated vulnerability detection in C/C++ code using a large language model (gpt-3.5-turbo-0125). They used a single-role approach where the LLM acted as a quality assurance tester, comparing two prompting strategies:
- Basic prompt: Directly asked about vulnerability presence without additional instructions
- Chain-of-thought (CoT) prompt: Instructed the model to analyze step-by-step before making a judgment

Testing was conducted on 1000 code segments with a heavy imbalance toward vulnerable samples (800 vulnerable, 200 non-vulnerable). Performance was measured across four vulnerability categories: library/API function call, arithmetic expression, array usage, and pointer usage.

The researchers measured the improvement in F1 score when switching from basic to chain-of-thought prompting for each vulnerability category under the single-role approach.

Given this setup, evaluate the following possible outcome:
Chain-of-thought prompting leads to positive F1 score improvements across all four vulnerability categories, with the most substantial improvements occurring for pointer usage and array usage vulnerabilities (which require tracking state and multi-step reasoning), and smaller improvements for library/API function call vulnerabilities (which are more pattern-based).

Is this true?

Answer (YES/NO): NO